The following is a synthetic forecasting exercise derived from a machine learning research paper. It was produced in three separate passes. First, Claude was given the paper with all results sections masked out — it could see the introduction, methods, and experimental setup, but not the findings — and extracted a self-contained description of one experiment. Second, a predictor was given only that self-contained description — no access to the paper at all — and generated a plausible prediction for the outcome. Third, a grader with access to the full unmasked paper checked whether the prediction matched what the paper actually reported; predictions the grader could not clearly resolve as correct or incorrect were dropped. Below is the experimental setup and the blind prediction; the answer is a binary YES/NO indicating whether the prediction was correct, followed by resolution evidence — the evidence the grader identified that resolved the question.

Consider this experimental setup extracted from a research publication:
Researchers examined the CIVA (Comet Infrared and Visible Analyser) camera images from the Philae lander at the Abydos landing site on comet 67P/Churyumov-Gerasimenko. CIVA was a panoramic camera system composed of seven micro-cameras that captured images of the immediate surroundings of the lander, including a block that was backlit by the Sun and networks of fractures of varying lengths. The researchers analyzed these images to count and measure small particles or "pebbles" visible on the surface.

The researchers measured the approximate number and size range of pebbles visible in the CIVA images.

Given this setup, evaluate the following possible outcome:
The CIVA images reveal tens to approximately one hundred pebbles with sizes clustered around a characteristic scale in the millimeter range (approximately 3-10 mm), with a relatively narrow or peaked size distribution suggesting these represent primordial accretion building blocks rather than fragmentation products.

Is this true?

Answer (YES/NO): NO